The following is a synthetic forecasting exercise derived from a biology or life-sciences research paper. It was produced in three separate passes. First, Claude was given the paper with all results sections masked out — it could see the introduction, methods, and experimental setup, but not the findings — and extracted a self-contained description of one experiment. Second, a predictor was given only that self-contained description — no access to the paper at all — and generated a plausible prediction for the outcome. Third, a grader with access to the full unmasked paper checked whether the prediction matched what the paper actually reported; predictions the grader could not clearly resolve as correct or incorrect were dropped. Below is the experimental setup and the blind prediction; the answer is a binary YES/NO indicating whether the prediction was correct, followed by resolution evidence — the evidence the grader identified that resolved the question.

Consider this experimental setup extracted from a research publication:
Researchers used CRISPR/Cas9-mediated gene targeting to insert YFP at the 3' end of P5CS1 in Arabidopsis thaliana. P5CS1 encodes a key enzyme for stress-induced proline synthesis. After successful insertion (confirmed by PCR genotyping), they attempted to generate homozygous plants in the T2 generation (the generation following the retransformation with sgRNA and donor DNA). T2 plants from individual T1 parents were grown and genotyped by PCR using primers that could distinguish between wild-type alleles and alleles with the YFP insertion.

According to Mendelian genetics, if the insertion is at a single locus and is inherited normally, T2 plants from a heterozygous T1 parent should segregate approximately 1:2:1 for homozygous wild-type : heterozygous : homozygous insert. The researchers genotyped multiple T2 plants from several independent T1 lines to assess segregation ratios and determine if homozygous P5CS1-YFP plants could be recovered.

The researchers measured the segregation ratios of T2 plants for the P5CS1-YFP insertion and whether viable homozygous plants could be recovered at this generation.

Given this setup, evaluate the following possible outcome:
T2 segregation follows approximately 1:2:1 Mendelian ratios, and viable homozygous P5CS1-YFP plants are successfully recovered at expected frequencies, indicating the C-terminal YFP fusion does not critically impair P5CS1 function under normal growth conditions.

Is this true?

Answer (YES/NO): NO